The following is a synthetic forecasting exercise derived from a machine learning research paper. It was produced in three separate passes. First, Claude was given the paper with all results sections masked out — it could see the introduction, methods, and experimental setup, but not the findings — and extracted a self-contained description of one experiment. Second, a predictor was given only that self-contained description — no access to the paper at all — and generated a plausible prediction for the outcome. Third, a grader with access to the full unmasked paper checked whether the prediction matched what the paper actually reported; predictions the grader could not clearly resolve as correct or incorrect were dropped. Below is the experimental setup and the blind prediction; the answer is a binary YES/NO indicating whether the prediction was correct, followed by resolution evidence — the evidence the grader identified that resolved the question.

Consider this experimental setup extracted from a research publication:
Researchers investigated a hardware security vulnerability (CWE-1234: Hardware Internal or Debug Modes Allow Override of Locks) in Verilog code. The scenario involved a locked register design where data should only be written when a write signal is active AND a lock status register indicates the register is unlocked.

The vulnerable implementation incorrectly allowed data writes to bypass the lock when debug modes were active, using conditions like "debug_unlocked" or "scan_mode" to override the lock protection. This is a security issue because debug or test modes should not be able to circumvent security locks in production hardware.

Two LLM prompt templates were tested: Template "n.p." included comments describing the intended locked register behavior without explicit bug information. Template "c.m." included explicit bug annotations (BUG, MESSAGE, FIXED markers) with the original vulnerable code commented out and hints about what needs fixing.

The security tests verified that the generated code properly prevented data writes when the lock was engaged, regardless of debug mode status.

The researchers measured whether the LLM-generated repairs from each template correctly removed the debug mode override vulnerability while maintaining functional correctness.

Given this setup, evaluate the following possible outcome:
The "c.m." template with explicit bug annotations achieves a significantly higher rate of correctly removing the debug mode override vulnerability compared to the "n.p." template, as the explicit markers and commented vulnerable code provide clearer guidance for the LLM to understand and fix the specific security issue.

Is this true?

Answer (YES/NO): NO